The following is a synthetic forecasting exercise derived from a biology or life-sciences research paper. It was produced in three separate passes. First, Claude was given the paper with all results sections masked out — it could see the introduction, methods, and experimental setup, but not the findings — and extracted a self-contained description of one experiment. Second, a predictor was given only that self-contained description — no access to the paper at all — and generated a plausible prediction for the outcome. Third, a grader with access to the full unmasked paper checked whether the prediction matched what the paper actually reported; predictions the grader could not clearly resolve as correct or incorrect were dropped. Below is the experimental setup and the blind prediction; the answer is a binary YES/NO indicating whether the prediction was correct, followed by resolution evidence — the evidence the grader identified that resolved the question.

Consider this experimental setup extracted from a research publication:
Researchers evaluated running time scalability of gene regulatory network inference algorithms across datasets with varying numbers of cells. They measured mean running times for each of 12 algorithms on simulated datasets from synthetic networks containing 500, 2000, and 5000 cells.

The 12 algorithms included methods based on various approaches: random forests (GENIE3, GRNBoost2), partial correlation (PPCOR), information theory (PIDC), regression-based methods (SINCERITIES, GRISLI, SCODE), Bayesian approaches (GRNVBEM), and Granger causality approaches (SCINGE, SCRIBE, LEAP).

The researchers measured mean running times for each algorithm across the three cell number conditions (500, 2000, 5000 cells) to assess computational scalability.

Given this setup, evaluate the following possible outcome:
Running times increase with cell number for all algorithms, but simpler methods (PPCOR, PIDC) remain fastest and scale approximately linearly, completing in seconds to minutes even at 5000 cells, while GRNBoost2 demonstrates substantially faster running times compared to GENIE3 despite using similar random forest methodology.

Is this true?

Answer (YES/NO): NO